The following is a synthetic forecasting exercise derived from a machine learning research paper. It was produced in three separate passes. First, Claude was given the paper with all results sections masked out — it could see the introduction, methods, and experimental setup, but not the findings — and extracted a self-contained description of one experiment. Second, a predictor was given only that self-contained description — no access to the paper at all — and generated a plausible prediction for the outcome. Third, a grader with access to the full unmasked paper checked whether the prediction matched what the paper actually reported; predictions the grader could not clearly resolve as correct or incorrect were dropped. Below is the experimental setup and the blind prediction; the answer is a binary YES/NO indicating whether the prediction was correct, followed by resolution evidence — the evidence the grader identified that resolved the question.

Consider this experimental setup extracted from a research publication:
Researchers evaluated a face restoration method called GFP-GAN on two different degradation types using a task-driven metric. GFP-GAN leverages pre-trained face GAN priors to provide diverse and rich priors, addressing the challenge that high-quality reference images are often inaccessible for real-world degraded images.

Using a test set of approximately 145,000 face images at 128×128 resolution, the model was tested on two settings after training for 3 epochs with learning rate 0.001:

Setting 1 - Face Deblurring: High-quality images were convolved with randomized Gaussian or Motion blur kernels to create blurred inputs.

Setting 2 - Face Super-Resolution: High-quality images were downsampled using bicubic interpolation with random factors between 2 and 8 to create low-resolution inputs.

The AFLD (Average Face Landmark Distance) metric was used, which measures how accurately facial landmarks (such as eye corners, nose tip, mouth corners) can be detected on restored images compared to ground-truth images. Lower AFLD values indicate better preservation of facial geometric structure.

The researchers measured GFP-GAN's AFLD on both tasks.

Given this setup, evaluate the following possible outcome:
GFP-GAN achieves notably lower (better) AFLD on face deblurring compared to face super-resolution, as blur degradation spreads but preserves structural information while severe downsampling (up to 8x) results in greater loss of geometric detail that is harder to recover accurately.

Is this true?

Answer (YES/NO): NO